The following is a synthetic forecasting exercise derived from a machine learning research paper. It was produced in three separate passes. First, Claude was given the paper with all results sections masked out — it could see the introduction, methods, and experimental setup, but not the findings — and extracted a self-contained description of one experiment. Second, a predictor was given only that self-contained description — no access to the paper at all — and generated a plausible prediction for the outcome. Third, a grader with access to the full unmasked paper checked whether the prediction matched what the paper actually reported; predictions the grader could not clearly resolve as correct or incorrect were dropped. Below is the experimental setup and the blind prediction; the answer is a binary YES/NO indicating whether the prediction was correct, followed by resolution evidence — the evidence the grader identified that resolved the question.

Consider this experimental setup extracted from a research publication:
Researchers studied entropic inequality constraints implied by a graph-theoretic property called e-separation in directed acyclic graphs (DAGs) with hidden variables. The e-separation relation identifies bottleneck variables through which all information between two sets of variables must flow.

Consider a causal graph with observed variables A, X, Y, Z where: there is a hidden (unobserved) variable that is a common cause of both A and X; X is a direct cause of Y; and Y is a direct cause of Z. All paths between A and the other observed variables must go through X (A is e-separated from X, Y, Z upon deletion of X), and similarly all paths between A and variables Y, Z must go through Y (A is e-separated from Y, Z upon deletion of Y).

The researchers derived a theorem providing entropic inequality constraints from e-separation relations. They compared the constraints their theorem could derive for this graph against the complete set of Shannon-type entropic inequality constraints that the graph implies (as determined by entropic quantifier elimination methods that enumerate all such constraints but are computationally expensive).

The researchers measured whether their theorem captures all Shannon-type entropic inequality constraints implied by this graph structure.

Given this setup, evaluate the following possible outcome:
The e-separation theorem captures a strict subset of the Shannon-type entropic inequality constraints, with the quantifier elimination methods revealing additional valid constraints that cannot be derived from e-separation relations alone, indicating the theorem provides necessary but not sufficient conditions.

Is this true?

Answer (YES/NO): NO